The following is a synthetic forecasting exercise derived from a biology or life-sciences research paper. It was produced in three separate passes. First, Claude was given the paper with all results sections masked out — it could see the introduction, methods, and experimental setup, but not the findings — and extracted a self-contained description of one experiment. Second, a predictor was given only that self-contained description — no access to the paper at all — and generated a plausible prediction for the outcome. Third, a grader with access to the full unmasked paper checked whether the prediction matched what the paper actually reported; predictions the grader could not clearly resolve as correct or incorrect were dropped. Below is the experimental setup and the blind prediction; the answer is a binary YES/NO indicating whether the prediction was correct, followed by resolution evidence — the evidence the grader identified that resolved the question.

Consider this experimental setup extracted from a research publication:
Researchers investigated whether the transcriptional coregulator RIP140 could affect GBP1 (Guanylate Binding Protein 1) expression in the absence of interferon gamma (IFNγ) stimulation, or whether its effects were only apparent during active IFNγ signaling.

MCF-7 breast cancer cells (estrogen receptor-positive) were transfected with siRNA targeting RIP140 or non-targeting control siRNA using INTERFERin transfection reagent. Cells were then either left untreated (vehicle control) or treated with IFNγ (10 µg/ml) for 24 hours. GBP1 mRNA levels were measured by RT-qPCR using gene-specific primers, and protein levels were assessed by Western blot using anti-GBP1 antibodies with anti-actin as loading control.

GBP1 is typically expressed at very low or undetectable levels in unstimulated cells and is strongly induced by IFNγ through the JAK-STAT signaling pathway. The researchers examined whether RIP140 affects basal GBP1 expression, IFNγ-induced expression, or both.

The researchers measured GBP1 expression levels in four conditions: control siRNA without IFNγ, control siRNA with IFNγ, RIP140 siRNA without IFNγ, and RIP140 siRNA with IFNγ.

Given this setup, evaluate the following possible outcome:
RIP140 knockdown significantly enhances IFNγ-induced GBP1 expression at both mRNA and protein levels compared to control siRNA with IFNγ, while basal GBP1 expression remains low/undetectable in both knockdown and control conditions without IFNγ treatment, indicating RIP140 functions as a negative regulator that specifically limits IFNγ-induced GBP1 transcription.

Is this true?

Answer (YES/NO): NO